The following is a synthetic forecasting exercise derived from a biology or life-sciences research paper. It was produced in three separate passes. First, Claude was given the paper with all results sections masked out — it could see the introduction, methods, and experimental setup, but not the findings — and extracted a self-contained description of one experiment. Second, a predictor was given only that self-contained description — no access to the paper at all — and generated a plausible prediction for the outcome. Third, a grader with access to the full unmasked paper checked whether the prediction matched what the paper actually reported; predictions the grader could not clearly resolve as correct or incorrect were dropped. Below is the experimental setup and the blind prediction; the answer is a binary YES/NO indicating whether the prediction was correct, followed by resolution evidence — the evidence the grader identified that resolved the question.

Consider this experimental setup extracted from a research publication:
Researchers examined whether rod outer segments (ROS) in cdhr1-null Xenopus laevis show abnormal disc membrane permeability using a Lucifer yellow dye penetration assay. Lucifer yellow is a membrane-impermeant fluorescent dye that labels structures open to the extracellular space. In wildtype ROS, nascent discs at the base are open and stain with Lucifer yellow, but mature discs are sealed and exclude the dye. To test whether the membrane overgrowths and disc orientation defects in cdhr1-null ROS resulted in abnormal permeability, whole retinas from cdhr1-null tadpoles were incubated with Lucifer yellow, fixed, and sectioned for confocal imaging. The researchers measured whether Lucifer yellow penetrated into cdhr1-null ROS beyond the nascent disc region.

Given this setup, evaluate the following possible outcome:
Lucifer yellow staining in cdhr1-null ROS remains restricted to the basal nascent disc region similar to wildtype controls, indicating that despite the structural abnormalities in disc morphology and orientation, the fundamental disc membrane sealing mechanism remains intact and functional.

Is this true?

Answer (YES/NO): YES